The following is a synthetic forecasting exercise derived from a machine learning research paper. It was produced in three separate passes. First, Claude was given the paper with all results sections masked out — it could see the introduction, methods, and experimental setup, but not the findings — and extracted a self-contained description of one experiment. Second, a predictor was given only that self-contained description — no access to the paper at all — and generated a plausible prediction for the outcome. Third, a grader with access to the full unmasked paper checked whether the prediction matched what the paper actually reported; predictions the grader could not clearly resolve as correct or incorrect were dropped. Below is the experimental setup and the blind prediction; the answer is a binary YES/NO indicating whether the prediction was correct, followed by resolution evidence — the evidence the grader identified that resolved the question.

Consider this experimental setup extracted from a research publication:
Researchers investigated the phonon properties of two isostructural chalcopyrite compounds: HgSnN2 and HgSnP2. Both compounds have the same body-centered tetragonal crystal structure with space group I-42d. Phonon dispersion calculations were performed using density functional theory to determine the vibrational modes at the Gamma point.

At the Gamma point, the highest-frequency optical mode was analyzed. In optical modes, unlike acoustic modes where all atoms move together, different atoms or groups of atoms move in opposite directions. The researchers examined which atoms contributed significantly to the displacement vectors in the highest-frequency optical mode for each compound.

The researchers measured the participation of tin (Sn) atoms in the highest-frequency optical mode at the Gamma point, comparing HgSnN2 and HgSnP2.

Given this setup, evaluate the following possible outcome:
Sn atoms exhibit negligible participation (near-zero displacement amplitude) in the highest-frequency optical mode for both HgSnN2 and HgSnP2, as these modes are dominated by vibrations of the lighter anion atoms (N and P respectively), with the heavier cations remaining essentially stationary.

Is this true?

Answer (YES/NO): NO